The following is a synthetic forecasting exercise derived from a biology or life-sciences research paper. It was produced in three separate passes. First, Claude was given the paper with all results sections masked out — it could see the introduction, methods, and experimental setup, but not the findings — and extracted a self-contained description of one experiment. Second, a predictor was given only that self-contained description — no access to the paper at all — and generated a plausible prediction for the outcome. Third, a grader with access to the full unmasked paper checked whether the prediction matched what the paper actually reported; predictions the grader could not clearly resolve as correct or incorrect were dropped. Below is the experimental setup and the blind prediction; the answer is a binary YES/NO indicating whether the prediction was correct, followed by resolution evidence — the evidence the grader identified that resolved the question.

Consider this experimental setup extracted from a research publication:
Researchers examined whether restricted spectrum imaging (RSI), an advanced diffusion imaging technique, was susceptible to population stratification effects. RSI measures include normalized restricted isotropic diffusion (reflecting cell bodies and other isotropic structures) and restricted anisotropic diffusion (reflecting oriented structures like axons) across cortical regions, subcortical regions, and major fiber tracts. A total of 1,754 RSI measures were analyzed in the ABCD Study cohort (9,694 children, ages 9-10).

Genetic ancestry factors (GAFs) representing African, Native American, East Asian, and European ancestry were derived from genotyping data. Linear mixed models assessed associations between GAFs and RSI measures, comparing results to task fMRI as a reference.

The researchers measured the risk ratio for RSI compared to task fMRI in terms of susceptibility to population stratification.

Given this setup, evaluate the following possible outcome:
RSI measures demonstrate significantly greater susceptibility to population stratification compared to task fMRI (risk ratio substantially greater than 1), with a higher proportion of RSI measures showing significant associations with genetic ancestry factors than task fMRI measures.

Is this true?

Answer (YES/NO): YES